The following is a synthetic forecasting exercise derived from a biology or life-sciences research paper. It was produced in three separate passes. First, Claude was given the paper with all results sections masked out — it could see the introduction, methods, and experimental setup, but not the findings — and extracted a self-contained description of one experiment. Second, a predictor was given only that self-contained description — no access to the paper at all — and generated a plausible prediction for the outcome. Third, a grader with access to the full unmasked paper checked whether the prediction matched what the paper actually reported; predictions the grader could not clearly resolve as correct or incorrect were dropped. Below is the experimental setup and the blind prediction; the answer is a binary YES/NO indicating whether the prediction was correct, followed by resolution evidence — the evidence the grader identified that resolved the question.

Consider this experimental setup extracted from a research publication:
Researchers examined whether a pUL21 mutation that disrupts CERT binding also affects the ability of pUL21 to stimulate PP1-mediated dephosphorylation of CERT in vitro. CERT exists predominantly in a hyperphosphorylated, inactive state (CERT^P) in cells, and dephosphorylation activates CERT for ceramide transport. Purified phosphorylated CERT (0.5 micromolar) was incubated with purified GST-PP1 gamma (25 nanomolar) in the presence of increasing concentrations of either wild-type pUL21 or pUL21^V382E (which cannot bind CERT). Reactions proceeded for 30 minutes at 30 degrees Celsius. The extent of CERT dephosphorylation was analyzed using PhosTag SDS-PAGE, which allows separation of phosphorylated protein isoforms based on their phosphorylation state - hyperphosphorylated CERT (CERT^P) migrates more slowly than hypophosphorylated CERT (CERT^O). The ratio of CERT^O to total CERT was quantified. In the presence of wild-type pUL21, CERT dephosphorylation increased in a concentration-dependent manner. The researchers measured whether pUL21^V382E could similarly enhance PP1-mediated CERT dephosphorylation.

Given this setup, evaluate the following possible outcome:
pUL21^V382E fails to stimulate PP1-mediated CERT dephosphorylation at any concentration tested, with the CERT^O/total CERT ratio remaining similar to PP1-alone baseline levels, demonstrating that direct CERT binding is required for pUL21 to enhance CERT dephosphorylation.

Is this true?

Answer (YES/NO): NO